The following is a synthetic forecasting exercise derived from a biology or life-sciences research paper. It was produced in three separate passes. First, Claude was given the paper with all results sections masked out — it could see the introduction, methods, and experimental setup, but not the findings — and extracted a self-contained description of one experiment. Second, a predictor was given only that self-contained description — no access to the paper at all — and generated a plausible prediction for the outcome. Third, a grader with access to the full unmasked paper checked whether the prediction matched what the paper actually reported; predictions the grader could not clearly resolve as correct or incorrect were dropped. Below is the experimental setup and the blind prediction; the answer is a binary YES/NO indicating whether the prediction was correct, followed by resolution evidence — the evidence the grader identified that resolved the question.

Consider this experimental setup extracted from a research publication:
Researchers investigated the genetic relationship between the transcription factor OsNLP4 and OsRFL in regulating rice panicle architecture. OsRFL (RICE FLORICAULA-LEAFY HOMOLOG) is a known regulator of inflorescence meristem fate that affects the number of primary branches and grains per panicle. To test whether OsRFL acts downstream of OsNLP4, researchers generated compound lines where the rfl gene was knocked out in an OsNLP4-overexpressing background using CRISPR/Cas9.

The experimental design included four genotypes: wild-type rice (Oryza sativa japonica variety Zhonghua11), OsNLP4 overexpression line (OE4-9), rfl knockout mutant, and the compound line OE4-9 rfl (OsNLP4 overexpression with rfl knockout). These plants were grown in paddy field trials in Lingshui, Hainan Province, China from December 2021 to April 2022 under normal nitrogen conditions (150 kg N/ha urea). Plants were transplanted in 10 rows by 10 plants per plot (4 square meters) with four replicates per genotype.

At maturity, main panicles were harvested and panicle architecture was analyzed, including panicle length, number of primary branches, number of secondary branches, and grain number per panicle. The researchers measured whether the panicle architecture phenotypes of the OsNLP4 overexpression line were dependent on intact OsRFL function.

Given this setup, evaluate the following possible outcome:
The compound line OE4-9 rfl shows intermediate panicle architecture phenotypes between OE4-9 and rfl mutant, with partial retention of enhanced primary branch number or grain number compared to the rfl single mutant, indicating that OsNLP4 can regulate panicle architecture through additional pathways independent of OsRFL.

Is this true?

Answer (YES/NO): NO